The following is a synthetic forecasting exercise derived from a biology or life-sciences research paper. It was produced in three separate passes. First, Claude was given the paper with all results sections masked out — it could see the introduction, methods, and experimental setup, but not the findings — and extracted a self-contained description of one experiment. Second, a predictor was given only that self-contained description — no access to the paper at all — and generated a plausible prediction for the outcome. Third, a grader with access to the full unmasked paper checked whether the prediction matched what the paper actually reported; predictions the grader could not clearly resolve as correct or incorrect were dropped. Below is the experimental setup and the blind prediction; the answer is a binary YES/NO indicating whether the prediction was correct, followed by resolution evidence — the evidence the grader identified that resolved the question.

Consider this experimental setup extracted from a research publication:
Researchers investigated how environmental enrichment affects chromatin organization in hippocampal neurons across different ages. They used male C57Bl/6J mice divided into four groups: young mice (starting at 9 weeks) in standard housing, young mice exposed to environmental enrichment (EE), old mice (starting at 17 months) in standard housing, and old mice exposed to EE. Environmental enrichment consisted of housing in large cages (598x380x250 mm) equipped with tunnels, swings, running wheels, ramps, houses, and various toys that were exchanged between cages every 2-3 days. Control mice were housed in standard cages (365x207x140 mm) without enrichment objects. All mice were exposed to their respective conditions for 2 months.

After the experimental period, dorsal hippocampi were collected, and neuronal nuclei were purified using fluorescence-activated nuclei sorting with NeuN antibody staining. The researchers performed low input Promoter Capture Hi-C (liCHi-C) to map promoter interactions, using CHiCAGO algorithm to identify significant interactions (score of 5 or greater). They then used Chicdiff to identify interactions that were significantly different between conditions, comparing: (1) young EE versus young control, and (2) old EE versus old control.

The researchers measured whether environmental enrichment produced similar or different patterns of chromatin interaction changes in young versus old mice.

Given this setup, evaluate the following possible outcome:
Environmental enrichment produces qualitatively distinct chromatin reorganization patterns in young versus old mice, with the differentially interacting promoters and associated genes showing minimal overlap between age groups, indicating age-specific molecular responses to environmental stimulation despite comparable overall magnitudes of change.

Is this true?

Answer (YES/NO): NO